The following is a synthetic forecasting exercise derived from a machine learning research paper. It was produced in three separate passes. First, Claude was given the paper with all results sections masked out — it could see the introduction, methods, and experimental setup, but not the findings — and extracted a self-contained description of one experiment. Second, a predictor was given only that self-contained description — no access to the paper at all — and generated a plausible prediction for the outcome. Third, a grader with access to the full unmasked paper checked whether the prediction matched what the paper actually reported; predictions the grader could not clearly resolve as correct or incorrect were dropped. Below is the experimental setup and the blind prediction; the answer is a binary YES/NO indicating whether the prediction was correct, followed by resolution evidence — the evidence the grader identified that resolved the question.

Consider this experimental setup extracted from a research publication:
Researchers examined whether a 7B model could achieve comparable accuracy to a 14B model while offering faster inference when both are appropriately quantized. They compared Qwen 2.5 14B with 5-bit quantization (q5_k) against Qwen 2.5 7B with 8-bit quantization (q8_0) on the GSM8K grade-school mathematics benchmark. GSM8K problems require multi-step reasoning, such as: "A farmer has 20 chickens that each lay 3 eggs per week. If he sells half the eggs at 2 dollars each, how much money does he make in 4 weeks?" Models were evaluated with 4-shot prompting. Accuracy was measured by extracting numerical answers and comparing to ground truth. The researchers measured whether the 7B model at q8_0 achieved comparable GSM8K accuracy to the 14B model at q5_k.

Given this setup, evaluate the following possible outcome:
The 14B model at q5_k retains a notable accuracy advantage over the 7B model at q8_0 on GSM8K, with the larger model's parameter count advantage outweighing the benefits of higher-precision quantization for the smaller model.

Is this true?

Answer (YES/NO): YES